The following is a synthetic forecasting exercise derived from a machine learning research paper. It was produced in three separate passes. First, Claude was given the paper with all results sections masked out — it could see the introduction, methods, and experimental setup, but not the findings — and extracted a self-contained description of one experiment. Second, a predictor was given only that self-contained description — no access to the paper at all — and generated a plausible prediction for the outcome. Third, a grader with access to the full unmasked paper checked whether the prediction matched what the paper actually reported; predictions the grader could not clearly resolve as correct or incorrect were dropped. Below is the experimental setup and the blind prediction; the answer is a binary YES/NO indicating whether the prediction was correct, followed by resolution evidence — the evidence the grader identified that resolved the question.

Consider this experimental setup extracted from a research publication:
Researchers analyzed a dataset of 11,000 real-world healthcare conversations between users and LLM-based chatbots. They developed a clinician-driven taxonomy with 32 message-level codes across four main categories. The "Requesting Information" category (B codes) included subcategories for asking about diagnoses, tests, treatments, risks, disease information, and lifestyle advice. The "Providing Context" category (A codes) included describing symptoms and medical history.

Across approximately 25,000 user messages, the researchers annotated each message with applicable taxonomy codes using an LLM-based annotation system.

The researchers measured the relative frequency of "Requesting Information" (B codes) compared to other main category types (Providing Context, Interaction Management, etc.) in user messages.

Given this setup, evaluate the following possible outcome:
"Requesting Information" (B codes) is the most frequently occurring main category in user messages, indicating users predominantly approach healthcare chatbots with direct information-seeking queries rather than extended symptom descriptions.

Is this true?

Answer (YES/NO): YES